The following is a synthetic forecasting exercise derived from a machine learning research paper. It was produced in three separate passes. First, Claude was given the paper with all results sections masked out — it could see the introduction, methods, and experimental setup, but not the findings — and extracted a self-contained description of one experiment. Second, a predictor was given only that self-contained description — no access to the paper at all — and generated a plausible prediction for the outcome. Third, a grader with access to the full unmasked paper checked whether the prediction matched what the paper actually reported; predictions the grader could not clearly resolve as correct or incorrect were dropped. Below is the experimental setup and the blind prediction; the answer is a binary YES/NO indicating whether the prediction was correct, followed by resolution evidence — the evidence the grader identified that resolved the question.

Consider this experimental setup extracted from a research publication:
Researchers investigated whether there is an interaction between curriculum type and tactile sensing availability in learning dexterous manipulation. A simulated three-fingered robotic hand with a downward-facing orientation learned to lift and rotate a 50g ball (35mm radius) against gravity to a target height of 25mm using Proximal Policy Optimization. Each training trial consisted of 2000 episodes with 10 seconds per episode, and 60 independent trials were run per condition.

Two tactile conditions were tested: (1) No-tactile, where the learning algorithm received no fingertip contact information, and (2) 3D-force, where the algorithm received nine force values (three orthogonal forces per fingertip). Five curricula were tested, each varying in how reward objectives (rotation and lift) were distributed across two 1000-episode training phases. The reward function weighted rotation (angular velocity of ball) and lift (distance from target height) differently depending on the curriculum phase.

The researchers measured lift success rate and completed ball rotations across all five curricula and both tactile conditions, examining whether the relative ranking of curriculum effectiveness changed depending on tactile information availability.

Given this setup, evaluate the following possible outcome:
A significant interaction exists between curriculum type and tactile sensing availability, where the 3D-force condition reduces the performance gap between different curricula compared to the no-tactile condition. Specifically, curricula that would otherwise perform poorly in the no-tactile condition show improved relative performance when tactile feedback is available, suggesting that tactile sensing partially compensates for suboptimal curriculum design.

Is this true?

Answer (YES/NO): NO